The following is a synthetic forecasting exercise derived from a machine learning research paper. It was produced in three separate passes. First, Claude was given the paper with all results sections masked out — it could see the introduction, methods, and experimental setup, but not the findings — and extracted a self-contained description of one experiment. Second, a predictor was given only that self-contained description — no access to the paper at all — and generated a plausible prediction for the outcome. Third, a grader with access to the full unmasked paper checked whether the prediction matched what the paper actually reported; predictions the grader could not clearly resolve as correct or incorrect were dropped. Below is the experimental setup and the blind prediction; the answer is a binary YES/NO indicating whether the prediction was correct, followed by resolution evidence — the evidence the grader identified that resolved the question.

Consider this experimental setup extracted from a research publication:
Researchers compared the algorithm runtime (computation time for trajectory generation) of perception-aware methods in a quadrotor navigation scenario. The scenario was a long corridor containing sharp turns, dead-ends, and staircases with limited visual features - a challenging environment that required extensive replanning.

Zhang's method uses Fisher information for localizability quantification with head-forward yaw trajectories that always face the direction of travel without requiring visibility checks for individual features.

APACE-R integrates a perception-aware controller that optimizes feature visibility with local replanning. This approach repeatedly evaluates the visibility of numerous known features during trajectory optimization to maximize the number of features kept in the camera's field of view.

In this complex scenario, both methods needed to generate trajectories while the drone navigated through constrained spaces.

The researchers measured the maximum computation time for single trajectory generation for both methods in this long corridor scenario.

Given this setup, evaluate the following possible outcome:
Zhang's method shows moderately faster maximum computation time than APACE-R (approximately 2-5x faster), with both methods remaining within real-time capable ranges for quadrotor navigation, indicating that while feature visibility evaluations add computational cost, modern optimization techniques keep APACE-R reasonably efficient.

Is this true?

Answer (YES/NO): NO